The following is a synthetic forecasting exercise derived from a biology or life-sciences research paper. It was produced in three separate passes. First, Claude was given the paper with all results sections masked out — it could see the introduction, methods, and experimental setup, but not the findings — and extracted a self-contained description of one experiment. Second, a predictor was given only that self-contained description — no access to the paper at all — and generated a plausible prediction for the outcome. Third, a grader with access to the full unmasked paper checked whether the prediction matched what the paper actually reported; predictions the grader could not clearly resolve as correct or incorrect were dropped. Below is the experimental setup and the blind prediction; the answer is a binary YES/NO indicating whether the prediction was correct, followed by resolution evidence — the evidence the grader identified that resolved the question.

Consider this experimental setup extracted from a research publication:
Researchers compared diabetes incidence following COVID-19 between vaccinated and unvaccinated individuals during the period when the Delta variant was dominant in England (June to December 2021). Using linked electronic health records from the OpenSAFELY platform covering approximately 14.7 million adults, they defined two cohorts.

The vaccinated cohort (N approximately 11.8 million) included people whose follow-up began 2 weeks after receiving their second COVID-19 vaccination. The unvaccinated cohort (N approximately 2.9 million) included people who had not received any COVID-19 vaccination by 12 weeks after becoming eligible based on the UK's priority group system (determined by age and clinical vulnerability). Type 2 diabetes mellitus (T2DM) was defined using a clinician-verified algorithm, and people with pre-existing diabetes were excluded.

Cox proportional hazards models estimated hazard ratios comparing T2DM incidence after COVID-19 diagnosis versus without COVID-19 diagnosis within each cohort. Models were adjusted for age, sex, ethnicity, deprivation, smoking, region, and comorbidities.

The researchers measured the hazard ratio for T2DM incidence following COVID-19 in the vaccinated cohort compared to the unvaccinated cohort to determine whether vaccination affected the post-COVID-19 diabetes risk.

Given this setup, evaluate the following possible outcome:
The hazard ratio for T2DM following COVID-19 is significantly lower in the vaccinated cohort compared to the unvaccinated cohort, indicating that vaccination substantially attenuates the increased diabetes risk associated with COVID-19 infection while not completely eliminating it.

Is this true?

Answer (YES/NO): YES